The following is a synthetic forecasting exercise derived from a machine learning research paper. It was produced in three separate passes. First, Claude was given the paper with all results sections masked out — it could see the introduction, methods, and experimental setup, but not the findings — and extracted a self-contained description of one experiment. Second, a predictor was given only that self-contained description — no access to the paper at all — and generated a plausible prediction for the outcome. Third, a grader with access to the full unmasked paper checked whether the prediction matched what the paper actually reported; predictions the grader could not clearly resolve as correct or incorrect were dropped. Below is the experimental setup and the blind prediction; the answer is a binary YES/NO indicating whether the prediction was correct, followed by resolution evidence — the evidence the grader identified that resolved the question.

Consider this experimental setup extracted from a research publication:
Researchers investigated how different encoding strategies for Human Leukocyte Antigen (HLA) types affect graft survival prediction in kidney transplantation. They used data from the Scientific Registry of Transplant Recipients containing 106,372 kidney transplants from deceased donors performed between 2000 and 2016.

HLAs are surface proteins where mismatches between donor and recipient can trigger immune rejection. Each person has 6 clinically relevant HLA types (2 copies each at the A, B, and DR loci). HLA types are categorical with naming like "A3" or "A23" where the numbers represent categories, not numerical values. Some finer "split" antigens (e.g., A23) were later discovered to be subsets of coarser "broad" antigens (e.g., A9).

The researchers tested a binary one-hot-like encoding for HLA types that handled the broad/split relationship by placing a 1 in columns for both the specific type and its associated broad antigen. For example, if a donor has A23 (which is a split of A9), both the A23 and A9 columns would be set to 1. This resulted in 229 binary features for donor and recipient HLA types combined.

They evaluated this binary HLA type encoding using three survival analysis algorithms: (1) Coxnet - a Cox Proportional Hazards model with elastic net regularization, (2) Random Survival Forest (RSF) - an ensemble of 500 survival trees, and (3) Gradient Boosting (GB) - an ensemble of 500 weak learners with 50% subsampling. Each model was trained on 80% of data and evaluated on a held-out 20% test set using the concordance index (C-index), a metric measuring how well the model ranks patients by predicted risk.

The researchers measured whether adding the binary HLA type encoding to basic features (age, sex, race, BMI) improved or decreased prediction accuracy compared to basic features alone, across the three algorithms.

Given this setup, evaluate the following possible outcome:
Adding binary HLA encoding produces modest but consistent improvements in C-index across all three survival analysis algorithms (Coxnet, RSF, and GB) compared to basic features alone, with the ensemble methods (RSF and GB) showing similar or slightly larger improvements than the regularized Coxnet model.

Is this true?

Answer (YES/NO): NO